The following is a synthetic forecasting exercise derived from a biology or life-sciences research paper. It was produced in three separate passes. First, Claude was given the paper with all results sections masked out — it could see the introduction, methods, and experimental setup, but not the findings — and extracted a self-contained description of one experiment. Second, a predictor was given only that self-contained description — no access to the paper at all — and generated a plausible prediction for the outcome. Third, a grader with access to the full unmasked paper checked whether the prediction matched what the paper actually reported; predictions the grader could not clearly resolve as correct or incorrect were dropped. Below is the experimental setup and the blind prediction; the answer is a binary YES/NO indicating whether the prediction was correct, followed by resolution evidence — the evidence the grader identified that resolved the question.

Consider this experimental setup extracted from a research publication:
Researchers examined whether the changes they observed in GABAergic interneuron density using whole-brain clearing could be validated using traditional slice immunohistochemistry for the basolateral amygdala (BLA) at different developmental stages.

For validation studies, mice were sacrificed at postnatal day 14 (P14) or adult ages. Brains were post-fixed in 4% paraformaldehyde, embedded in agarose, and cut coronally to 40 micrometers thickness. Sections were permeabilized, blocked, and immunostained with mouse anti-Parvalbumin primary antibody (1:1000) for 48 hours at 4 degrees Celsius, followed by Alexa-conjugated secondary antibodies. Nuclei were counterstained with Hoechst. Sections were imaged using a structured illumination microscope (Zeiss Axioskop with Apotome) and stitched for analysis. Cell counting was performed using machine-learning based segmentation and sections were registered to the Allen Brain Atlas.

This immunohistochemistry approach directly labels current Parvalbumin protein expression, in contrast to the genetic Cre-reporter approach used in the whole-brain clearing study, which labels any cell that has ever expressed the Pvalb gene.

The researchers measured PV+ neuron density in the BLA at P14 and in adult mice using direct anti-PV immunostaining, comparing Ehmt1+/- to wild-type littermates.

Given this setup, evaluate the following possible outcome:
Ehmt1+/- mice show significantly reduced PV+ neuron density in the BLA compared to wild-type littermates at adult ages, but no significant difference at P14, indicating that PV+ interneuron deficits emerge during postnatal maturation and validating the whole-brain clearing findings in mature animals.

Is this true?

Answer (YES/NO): NO